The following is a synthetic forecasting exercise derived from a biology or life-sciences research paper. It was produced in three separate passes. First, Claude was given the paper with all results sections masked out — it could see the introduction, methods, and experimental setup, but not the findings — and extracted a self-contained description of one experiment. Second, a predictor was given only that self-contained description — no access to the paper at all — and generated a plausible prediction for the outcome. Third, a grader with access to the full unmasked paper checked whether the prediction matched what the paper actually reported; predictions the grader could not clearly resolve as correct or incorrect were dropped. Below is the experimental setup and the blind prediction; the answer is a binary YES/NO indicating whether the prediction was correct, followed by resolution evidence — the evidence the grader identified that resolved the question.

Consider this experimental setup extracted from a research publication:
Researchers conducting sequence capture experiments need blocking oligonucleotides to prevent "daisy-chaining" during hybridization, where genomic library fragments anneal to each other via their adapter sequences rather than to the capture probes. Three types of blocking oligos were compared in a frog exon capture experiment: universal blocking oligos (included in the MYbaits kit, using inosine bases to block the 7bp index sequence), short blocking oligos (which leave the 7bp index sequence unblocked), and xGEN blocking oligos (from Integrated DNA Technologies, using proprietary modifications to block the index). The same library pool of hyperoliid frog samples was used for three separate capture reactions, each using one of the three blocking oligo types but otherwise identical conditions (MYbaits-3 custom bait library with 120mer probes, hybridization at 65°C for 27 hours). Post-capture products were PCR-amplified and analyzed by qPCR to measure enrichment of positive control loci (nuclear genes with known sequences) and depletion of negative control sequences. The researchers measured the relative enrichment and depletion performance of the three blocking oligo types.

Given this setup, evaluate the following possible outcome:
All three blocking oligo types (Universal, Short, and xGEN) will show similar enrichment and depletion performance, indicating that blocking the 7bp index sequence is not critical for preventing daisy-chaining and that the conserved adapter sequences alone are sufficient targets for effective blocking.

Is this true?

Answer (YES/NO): NO